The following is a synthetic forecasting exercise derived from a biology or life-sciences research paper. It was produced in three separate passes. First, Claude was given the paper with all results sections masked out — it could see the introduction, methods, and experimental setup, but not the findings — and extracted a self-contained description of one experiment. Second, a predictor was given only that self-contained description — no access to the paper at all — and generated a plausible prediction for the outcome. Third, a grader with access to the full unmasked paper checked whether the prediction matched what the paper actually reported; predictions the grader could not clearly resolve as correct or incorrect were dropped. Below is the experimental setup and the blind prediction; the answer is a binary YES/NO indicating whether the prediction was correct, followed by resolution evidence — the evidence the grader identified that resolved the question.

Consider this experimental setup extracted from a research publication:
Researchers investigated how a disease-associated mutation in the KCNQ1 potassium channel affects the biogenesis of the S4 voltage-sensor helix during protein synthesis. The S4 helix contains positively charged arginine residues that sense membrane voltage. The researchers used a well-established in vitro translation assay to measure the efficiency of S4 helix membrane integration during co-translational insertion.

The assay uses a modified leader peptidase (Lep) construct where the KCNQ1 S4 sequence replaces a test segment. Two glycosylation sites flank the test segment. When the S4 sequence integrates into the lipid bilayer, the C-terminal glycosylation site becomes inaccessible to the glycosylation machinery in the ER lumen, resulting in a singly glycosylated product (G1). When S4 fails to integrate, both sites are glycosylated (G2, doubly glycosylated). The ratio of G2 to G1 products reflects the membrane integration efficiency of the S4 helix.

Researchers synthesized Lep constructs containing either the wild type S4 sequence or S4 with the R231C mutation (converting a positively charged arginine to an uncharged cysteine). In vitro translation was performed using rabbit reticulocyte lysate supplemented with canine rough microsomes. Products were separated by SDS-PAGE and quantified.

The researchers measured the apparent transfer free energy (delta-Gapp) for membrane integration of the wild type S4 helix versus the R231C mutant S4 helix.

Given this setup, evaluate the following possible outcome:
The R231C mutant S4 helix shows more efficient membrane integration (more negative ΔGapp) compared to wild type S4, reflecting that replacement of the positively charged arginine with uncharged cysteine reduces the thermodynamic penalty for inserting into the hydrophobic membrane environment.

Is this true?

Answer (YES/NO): YES